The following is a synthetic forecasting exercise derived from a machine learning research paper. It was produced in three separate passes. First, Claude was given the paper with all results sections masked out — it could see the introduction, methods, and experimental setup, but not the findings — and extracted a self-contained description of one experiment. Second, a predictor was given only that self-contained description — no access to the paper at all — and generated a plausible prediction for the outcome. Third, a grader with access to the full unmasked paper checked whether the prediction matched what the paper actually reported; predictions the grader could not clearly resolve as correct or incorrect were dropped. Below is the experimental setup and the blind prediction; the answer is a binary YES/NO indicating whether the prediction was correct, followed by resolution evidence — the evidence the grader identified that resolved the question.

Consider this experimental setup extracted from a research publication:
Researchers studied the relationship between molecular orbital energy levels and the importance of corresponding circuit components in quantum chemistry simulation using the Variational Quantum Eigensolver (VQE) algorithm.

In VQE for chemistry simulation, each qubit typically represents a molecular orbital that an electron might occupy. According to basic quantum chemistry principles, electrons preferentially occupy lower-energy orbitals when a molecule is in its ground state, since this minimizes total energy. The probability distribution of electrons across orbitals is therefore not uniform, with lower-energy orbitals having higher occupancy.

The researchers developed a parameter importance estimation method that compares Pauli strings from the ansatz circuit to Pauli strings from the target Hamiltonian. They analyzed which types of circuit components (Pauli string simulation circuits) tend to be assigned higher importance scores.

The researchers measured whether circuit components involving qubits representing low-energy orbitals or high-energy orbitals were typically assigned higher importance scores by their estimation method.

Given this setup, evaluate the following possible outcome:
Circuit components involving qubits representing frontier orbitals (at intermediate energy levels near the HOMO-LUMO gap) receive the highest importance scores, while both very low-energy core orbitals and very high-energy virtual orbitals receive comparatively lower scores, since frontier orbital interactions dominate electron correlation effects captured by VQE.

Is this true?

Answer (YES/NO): NO